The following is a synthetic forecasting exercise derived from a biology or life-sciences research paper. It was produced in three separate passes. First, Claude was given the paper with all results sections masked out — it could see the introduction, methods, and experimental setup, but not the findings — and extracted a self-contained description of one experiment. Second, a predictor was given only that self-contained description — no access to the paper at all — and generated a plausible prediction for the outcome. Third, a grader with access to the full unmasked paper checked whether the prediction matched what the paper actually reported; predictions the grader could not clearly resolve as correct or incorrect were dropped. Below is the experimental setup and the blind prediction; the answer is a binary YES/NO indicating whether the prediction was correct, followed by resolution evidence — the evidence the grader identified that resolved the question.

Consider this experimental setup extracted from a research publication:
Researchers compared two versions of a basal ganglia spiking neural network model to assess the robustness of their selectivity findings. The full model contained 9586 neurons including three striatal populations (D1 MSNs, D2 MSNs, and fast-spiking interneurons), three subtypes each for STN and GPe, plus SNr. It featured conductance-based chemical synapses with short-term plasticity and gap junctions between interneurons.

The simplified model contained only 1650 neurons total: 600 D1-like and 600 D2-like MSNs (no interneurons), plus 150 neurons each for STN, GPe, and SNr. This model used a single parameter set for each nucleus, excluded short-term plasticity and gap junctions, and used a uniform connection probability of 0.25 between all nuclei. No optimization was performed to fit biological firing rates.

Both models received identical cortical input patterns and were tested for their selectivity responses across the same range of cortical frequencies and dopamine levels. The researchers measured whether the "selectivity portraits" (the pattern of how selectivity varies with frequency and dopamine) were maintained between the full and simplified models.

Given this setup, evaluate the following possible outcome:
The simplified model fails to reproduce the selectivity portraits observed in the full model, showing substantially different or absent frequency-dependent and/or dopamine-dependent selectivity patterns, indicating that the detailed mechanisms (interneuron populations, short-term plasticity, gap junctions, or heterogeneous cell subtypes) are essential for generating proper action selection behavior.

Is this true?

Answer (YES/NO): YES